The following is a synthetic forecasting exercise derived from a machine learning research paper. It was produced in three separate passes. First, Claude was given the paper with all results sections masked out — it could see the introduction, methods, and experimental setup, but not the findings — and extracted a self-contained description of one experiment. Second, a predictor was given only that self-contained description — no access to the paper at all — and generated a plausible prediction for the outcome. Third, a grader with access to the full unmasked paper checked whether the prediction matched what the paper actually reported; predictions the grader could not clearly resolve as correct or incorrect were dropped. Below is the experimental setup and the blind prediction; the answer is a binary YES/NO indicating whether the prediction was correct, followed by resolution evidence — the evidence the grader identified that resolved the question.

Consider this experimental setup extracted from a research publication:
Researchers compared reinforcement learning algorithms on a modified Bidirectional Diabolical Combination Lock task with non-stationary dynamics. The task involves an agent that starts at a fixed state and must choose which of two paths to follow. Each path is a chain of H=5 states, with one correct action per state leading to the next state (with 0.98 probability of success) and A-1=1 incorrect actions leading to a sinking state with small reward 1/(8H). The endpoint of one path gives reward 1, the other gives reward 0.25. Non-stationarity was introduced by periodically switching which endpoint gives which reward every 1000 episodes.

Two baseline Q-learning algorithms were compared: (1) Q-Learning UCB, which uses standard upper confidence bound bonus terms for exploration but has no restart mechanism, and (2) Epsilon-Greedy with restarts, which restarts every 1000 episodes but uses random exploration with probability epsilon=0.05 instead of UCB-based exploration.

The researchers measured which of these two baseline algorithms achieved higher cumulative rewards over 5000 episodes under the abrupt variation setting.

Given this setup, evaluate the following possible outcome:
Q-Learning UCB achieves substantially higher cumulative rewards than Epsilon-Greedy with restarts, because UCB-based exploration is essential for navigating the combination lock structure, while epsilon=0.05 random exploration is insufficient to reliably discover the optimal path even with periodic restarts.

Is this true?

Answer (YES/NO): YES